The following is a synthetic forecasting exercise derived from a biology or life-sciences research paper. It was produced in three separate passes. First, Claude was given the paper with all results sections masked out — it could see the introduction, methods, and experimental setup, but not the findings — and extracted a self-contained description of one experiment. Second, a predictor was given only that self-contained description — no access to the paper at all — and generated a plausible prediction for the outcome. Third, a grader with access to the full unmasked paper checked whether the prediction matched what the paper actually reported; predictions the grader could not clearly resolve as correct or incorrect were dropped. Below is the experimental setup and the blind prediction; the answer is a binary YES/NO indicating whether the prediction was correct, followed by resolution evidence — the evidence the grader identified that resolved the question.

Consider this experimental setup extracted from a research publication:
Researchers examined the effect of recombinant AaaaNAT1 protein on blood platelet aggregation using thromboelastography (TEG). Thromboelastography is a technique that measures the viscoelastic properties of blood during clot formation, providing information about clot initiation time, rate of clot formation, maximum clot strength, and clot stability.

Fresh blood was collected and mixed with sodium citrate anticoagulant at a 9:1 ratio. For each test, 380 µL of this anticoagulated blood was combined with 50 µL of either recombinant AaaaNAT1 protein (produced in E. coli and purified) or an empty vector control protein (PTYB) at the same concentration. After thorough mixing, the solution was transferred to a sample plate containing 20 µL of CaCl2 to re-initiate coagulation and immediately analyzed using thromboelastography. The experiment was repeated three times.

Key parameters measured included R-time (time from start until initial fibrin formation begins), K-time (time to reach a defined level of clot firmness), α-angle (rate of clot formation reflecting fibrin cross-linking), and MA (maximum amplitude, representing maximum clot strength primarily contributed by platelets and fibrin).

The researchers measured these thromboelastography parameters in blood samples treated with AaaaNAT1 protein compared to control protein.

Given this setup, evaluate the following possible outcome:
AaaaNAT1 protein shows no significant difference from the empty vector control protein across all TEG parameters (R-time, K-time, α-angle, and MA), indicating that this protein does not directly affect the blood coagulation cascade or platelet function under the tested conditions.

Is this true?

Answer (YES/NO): NO